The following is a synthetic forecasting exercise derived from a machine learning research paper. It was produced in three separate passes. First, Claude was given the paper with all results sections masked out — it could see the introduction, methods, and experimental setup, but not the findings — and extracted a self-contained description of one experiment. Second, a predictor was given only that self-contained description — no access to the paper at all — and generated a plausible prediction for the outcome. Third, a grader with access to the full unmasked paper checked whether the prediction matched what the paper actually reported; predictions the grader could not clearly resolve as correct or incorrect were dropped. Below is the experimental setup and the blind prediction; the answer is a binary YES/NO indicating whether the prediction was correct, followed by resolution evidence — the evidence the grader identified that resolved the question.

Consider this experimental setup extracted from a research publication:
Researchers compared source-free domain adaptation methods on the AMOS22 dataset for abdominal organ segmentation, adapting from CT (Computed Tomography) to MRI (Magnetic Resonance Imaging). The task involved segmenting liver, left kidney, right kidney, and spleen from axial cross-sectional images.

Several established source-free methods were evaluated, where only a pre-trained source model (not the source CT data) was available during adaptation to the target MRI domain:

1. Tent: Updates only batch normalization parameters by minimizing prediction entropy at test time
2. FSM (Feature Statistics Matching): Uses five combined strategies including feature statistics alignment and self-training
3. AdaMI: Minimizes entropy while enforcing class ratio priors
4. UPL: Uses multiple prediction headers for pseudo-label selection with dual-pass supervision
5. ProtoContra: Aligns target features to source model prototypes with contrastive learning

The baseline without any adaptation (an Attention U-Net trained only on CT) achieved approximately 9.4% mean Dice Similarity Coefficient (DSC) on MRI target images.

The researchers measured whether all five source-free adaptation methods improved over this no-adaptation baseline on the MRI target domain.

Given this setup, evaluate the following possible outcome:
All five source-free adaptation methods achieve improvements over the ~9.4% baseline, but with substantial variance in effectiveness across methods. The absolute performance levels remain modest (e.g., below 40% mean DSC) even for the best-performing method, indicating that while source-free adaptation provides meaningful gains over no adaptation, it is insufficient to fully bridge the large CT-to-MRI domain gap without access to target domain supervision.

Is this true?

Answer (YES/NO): NO